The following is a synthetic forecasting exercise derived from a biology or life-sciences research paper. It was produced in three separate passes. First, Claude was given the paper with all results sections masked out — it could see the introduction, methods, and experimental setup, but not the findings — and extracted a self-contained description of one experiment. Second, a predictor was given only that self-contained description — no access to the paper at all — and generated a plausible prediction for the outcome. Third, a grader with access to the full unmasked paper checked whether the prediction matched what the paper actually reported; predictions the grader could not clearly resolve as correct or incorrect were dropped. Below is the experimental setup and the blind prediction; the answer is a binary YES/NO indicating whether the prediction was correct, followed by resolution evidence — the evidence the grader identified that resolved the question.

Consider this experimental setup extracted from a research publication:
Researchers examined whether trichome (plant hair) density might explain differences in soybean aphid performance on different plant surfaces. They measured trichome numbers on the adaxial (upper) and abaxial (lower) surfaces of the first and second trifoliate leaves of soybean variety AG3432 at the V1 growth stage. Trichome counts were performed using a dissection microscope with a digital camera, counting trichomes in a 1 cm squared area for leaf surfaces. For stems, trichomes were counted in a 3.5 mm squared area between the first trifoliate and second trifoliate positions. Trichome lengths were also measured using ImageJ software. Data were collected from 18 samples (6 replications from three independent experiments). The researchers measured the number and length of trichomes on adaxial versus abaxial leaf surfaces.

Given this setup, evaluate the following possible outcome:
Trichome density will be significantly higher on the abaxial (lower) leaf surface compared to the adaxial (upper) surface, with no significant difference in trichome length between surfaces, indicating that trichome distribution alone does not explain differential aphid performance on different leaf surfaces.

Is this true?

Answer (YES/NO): NO